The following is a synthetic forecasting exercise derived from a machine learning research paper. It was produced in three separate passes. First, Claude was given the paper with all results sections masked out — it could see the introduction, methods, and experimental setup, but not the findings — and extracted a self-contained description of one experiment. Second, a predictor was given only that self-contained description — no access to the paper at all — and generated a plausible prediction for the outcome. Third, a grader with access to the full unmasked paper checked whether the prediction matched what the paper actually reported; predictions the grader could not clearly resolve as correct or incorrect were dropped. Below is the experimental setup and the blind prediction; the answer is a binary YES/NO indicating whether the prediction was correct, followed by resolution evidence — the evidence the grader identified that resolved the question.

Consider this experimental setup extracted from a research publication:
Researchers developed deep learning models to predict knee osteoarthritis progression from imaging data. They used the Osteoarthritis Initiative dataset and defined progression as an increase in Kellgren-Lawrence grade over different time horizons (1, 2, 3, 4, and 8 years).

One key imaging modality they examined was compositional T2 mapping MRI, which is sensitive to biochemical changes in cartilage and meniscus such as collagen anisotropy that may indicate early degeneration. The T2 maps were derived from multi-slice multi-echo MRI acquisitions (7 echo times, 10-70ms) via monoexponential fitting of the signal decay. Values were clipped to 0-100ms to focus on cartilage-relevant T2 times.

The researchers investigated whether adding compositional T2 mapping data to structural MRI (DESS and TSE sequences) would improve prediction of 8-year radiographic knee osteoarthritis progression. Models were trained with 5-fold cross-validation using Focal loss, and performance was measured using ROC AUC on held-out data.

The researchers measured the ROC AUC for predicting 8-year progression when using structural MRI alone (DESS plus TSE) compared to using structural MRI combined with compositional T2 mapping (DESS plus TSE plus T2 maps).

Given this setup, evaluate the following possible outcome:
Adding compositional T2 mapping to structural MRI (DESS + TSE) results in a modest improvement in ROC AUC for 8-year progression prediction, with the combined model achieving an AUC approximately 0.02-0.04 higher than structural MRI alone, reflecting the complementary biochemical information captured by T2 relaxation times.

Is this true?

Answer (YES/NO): NO